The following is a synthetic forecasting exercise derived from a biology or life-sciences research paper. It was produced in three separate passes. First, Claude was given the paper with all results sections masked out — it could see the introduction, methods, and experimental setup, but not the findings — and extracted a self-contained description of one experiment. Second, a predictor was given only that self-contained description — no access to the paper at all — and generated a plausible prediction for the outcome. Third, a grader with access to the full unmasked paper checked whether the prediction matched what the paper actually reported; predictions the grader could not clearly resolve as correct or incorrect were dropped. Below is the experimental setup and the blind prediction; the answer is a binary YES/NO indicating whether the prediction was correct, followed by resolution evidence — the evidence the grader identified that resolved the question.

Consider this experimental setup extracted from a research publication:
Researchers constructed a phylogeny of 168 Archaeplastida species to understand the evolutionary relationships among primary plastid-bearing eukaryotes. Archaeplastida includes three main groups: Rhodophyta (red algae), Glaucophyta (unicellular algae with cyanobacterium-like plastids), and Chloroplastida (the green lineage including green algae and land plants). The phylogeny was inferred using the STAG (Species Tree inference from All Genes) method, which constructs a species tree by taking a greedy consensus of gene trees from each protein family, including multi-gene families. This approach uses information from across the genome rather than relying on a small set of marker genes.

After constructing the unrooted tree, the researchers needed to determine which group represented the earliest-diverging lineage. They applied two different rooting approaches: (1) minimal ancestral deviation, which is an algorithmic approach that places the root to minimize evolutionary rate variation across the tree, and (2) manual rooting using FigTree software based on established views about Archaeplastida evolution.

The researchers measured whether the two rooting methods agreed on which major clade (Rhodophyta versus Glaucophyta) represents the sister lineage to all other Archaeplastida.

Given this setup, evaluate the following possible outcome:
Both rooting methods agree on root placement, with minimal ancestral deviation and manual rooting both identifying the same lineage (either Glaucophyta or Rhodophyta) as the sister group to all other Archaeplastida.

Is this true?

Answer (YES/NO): NO